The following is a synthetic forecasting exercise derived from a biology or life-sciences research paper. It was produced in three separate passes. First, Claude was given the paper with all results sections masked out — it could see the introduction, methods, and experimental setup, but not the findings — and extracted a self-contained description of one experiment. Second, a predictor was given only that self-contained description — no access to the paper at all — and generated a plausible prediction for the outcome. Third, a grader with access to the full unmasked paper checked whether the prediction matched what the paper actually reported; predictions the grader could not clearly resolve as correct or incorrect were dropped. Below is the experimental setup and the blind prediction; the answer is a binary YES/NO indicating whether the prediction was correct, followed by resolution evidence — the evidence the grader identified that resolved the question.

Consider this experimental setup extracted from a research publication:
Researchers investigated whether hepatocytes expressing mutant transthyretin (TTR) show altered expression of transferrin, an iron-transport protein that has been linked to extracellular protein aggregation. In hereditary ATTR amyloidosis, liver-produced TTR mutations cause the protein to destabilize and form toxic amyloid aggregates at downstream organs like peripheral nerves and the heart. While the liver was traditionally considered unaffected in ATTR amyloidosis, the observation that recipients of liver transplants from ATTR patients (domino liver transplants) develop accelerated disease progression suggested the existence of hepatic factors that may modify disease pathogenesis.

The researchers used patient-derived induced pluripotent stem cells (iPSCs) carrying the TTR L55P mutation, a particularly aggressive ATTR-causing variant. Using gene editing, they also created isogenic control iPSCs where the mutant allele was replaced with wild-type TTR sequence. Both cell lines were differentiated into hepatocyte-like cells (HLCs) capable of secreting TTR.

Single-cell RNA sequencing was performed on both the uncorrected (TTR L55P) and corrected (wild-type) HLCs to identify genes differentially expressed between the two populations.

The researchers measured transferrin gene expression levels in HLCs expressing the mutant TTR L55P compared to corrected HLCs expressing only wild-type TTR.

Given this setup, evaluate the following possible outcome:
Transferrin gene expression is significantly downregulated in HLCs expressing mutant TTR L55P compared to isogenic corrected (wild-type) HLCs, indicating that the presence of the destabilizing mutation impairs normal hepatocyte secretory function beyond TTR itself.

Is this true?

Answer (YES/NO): NO